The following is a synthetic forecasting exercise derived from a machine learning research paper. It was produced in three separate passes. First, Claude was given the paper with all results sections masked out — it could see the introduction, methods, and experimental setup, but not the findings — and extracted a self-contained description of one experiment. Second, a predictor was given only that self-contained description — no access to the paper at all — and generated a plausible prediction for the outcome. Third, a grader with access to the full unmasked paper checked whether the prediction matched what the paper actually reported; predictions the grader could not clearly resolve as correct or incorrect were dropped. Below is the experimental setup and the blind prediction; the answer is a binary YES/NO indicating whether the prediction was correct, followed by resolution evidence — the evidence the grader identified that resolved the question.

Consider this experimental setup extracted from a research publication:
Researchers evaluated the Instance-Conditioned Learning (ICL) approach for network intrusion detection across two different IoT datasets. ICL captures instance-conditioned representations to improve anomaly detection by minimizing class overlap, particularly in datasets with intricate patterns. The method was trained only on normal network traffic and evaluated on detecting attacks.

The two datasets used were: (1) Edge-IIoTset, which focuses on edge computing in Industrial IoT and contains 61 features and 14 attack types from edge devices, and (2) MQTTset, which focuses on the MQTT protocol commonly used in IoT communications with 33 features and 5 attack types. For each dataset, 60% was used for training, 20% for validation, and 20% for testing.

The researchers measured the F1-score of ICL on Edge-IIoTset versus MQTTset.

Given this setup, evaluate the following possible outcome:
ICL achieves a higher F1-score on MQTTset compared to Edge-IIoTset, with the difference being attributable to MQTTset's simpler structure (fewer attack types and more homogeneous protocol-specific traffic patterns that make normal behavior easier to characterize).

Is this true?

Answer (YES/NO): NO